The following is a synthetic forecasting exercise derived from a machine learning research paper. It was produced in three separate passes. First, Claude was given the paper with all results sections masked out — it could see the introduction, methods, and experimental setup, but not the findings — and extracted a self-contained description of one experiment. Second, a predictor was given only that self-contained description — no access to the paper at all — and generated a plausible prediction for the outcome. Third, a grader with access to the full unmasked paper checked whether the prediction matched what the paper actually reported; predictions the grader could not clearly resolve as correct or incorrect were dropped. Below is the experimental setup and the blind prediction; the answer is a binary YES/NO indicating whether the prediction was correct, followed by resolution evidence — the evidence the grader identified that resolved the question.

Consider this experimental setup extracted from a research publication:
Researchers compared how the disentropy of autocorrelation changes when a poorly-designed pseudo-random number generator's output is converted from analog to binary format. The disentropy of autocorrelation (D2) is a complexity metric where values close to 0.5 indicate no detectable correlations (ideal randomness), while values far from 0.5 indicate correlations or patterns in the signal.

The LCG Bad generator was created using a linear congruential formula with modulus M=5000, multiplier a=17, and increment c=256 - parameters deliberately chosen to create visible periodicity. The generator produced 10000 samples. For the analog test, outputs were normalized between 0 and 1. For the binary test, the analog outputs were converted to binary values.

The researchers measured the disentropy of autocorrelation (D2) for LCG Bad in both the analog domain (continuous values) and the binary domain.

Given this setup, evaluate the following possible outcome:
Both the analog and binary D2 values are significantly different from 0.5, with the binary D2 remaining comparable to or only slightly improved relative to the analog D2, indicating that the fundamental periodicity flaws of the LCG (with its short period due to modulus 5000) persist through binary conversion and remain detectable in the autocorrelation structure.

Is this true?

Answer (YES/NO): YES